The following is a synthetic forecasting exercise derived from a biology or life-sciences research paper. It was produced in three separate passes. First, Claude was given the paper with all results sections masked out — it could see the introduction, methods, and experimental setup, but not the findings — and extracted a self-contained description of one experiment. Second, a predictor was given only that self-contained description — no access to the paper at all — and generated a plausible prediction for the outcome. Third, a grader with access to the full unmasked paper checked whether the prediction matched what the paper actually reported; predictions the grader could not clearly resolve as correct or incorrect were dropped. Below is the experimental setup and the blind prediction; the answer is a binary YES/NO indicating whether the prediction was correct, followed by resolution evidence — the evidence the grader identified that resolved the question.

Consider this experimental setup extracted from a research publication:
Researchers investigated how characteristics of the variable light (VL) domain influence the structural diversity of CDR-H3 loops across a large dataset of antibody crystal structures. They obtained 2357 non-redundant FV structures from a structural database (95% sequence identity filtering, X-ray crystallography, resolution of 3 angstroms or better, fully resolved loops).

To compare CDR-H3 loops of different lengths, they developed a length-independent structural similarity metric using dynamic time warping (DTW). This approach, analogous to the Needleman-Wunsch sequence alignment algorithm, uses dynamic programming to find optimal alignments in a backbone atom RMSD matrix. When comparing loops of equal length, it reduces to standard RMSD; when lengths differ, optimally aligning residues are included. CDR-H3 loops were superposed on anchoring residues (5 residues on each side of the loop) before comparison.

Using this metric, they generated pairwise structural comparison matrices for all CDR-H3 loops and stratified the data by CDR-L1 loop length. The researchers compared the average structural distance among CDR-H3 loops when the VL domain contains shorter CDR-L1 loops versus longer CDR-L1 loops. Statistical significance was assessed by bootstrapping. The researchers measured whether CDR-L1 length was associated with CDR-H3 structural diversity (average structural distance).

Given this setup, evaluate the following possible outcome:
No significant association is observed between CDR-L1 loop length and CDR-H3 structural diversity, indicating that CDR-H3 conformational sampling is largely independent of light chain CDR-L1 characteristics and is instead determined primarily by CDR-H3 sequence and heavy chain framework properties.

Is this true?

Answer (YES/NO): NO